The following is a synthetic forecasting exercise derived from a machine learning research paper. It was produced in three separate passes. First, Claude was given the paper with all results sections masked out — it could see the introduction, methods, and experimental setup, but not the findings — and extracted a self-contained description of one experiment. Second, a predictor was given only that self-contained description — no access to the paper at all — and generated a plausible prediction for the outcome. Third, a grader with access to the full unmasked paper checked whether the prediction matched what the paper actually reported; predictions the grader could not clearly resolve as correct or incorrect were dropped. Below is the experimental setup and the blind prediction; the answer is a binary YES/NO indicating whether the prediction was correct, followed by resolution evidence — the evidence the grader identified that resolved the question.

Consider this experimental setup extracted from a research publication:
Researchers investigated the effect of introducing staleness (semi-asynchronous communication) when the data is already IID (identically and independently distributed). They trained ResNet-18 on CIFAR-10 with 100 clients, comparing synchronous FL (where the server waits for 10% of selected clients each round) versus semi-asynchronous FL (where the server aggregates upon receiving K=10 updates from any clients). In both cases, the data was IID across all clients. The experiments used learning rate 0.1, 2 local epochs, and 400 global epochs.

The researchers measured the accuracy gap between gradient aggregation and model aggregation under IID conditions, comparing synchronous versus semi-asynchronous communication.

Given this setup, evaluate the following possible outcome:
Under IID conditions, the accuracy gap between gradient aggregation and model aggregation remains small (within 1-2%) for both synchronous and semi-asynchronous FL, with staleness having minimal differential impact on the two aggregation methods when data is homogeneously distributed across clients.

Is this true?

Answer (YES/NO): YES